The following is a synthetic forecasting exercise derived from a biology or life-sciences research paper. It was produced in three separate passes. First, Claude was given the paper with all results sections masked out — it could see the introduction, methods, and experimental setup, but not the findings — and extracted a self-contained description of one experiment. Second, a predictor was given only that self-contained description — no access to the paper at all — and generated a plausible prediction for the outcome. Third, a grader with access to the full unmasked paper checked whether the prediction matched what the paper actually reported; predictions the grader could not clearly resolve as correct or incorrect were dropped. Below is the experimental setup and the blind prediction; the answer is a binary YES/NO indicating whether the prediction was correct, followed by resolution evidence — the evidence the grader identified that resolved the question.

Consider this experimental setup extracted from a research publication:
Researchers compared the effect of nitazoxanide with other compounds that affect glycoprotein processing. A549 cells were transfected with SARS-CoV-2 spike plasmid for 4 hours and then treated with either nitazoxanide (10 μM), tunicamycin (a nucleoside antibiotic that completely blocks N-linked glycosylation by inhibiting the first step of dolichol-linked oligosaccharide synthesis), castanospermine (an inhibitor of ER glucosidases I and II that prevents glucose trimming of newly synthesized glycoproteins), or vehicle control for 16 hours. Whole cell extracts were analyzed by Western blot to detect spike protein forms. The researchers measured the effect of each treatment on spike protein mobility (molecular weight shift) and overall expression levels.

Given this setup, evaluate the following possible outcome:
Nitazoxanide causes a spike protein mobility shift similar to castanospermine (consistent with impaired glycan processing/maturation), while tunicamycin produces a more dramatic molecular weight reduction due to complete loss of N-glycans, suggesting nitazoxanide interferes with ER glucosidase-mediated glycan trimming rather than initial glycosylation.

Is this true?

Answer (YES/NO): NO